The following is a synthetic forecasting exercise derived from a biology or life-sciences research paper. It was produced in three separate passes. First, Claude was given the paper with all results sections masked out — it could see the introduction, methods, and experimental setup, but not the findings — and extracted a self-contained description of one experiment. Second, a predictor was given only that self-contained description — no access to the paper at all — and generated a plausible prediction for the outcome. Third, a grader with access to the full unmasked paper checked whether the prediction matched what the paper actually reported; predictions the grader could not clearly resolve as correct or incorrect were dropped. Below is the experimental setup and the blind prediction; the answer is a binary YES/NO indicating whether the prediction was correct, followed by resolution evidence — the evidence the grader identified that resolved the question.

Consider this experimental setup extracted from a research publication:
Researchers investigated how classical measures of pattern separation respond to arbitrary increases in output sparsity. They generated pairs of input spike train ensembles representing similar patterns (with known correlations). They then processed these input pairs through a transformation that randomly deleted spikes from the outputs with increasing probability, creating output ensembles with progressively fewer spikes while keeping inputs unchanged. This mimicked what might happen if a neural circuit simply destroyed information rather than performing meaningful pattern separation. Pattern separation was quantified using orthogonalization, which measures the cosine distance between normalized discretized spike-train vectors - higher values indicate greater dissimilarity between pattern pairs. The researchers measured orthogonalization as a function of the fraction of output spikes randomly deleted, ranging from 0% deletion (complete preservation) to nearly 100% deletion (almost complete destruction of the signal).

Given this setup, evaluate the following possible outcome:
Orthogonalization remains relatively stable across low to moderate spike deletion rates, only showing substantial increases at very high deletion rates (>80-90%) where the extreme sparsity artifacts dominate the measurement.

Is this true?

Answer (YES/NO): NO